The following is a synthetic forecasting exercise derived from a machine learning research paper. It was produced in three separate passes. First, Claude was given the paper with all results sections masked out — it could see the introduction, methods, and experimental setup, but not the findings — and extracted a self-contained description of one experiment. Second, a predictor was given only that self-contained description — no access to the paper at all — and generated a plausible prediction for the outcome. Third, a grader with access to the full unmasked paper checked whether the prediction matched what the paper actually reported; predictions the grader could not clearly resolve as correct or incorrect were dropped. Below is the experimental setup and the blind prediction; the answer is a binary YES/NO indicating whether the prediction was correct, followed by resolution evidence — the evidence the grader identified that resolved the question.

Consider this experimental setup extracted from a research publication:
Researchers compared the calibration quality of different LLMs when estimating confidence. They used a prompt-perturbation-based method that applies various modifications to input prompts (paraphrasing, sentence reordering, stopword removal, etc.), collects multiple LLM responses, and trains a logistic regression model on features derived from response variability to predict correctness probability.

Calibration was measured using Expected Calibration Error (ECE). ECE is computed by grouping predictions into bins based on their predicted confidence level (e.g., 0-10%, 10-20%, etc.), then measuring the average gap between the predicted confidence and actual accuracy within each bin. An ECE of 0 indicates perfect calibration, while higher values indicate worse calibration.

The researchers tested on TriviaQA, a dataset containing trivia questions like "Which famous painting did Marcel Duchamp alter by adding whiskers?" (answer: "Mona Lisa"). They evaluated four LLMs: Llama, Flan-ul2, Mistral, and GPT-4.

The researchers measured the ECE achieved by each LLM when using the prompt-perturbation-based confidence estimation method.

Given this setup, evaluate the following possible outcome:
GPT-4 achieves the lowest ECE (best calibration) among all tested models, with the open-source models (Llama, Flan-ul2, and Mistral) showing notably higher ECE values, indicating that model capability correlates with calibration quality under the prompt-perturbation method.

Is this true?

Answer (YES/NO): NO